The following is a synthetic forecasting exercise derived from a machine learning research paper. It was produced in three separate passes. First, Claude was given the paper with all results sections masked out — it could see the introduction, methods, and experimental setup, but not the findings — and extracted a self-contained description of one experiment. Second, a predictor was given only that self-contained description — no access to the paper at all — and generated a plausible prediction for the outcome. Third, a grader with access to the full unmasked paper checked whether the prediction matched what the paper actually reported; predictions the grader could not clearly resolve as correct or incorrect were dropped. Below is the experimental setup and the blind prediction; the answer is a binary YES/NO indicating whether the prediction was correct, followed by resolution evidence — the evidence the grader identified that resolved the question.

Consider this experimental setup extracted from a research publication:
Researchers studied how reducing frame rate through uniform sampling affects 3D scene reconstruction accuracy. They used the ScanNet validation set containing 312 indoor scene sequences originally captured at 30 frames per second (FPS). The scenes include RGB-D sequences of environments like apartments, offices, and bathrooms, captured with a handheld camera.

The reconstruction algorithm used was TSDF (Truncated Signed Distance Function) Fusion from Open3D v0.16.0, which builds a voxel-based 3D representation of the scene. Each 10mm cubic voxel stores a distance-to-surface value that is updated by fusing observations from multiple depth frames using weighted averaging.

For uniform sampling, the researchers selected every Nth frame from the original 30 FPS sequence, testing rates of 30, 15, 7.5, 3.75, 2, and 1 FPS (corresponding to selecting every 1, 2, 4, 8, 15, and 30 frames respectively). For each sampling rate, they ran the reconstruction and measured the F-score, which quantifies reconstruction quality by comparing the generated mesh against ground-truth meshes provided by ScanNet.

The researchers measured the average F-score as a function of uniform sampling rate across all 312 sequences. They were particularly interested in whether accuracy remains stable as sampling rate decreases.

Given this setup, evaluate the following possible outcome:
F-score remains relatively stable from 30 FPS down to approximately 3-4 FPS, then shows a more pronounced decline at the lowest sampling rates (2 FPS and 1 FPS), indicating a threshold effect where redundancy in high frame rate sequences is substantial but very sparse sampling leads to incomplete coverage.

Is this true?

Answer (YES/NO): YES